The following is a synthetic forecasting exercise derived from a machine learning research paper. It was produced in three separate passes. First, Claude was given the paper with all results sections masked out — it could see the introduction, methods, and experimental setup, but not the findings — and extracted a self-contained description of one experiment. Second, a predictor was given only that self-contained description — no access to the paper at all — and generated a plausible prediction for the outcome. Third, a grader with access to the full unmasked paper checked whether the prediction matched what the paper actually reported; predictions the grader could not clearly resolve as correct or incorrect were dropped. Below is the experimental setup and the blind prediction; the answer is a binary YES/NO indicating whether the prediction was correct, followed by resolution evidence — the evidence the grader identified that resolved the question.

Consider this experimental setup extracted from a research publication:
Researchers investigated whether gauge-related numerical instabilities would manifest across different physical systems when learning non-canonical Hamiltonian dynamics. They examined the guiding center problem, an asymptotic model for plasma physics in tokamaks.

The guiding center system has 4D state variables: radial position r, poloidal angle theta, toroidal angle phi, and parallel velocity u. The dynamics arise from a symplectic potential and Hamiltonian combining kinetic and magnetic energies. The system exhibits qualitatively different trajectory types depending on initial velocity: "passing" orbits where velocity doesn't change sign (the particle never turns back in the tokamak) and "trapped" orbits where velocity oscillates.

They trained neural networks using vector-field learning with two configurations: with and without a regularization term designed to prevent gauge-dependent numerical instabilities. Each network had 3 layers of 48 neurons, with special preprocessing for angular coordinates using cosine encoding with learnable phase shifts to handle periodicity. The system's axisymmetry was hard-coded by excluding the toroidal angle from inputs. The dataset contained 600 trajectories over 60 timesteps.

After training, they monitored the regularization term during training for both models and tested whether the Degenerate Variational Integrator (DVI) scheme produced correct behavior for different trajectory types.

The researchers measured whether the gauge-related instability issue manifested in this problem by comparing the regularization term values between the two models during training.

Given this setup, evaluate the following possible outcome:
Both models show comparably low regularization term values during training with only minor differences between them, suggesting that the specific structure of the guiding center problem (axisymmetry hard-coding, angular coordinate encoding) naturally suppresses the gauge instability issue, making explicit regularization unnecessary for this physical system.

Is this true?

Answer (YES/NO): YES